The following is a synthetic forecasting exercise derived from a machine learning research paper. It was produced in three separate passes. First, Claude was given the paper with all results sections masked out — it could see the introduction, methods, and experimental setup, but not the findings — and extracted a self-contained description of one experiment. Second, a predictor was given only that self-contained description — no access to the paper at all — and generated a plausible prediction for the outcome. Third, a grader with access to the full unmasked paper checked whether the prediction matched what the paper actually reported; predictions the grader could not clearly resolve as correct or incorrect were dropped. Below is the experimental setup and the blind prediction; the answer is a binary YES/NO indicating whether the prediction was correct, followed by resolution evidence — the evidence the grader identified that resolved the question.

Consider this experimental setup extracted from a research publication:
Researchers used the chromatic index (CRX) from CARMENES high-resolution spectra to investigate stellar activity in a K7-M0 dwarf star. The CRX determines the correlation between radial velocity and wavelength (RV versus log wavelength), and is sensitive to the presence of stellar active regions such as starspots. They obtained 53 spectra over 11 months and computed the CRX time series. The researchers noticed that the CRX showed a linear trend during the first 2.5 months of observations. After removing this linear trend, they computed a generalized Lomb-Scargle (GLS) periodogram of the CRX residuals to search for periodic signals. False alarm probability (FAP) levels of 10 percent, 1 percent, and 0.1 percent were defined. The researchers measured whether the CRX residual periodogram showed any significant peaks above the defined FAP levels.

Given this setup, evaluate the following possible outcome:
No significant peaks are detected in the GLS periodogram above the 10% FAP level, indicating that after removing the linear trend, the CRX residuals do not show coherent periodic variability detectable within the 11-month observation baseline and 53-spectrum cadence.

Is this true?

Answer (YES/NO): YES